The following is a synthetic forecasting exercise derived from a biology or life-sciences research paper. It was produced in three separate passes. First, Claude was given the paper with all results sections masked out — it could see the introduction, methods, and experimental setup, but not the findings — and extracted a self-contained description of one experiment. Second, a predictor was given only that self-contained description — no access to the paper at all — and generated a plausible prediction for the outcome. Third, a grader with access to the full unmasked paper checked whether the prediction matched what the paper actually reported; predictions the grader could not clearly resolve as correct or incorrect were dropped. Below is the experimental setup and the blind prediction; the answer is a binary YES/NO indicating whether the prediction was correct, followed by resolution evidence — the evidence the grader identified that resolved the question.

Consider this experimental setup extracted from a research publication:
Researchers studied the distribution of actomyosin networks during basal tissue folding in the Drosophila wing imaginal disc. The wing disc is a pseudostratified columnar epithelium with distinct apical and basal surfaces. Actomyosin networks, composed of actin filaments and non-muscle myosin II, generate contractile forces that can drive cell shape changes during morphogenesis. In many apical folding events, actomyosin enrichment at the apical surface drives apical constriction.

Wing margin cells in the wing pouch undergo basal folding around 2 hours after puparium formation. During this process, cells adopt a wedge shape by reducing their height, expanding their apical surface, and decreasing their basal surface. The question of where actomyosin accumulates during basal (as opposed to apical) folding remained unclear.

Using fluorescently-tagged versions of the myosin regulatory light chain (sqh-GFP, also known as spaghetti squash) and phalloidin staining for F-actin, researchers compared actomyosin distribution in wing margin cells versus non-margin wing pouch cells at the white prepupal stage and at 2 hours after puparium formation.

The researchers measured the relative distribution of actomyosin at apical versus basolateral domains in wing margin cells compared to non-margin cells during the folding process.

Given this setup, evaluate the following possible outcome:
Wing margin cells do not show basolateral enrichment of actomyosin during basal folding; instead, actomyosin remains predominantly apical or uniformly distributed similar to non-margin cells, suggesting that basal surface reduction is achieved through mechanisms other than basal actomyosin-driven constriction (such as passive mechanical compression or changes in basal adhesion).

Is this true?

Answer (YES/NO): NO